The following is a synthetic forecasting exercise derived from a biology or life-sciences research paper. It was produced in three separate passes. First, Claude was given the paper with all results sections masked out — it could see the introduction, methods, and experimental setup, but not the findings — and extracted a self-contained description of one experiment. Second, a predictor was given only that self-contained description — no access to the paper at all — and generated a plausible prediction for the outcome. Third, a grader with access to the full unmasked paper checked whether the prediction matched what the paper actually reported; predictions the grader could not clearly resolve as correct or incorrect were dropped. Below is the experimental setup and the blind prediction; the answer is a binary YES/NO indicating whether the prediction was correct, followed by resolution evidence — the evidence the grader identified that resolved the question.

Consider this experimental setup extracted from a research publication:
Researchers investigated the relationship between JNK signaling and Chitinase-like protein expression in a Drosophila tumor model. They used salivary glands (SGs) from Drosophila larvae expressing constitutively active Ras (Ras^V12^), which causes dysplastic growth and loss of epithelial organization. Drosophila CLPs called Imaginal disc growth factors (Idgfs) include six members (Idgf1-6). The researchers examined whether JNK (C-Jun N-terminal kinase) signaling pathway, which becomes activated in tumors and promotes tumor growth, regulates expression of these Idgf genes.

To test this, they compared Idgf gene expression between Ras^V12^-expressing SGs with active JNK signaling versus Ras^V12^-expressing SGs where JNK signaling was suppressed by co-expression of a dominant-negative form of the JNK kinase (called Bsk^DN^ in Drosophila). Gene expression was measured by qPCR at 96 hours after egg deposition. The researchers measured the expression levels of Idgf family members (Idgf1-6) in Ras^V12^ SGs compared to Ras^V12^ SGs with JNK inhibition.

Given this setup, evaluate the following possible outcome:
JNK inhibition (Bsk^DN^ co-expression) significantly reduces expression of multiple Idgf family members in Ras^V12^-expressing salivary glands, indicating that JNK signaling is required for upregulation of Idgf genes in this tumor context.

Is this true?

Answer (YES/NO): NO